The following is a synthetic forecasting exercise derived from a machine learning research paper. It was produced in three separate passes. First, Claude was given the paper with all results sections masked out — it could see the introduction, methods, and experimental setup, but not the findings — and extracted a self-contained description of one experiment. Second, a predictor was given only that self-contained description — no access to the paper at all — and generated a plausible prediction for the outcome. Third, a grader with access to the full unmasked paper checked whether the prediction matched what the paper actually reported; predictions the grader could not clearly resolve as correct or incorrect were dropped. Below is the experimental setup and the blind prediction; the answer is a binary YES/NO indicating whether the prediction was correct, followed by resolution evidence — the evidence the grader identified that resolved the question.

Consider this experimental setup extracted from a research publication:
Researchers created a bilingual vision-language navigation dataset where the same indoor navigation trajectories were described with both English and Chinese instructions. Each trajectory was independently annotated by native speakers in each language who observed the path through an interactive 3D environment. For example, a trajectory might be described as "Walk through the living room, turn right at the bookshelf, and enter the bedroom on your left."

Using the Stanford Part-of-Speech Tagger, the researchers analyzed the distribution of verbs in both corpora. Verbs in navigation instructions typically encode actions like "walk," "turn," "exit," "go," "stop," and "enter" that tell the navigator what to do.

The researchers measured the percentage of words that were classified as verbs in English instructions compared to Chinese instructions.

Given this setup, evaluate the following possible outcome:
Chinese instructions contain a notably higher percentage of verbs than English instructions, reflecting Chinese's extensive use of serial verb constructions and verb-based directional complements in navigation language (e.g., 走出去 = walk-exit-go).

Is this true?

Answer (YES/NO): YES